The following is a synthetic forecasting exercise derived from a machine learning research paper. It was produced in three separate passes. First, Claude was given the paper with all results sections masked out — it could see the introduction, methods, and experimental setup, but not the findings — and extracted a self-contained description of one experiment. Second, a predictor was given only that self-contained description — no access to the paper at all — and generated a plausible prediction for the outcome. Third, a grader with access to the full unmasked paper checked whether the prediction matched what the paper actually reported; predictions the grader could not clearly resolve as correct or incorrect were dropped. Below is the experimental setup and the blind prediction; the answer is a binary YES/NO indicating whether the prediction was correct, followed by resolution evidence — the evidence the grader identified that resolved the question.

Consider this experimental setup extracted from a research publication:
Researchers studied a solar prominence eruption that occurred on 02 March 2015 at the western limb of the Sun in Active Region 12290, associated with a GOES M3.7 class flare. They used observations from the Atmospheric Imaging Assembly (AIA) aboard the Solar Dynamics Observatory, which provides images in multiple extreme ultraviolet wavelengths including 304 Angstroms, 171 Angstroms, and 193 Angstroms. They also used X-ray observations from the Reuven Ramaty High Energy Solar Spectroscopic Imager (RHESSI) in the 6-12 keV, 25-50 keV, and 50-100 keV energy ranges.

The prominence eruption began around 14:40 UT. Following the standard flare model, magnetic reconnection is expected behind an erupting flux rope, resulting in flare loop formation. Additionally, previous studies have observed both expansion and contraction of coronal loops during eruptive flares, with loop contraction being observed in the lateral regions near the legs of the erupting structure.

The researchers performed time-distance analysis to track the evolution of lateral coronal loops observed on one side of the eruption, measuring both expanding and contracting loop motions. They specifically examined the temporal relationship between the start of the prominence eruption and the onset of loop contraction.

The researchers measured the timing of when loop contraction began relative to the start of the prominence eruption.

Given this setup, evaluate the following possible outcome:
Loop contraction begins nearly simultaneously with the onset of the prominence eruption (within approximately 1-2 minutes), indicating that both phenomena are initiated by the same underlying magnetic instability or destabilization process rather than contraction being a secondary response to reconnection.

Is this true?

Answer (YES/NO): NO